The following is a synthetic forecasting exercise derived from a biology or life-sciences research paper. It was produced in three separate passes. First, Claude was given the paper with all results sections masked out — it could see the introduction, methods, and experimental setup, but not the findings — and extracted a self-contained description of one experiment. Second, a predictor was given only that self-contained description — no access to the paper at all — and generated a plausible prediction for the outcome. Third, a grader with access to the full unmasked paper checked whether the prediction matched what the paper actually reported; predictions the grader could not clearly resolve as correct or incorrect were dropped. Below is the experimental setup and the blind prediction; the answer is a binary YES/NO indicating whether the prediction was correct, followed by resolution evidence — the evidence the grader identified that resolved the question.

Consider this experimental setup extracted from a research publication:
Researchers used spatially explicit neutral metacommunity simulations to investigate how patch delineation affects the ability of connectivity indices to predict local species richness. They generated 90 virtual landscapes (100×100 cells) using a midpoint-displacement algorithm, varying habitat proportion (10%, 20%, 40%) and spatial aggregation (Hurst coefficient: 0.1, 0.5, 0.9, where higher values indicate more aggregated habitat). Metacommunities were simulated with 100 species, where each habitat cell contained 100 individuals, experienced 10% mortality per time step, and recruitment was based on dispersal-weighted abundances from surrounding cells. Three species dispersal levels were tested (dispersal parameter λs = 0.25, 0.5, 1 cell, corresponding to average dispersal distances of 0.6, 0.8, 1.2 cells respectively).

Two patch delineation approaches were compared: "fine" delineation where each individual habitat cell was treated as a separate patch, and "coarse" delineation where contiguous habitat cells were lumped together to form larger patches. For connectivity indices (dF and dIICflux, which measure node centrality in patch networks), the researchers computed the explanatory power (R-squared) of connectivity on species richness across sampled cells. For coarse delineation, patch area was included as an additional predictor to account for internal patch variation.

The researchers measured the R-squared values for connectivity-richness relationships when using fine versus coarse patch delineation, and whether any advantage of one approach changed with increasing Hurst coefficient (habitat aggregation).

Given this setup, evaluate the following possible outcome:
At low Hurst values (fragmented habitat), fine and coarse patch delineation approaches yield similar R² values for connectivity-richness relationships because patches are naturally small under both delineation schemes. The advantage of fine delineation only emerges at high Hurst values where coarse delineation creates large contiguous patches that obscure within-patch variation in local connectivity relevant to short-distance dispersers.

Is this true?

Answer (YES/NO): NO